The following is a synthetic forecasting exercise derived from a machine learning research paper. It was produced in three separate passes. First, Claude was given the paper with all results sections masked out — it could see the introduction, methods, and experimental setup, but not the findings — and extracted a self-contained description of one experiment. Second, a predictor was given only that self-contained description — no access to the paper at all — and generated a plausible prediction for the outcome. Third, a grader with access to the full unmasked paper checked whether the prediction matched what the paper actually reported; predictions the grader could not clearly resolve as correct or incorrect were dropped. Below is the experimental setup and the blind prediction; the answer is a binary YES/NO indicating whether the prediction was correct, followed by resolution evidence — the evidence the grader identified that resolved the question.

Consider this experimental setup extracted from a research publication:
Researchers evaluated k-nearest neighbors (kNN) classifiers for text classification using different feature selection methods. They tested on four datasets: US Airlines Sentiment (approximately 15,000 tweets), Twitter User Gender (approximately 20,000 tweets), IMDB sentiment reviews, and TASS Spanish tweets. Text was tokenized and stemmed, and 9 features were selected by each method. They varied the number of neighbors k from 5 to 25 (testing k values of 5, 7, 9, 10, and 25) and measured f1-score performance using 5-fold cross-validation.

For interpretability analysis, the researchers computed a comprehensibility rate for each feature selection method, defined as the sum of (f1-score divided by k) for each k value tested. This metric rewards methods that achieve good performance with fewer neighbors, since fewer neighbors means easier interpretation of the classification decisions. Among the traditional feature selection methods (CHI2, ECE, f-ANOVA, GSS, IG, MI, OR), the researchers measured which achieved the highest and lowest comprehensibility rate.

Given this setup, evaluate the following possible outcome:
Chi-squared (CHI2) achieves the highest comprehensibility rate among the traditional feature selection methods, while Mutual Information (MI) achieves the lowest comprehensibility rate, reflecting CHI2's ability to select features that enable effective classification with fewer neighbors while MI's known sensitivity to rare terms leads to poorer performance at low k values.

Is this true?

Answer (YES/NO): NO